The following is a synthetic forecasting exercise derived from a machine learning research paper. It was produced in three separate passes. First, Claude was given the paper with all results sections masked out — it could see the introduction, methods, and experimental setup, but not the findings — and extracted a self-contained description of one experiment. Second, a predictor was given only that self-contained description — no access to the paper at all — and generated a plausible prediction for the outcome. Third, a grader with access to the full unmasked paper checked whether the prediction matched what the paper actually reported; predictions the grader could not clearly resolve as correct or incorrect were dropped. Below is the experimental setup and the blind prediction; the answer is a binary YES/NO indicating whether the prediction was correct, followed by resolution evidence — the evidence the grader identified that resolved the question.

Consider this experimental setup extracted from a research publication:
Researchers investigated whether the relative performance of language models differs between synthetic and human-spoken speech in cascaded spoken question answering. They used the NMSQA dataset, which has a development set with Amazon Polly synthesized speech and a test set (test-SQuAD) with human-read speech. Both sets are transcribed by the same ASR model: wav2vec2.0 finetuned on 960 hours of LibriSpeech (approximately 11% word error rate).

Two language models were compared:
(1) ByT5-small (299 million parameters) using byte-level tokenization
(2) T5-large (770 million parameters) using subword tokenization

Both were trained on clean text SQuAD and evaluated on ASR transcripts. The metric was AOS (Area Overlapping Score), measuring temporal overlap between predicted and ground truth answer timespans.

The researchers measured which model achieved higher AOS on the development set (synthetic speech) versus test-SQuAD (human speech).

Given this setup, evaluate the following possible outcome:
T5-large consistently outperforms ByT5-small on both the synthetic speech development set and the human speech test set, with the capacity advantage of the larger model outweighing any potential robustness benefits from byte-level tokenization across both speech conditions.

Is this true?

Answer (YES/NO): NO